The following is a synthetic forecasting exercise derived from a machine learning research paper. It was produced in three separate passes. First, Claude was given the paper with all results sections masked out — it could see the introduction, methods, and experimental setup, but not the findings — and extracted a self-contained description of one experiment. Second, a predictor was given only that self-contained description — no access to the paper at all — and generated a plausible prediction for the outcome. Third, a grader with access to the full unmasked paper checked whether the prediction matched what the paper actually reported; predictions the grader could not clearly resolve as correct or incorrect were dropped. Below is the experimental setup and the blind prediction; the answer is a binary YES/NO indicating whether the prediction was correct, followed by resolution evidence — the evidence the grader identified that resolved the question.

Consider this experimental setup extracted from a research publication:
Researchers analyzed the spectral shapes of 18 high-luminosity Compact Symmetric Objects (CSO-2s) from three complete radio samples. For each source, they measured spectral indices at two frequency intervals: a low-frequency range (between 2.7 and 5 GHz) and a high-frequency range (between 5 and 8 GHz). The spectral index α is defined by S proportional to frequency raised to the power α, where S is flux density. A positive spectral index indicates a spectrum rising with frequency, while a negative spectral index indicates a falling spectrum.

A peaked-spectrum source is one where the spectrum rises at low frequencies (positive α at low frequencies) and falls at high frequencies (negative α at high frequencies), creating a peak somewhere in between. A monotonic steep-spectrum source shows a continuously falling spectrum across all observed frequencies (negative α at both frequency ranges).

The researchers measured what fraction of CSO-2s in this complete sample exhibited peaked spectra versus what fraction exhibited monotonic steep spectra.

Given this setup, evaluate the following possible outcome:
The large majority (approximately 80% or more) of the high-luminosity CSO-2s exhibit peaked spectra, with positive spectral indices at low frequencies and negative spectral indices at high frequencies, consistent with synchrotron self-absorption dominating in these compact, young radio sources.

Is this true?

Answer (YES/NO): NO